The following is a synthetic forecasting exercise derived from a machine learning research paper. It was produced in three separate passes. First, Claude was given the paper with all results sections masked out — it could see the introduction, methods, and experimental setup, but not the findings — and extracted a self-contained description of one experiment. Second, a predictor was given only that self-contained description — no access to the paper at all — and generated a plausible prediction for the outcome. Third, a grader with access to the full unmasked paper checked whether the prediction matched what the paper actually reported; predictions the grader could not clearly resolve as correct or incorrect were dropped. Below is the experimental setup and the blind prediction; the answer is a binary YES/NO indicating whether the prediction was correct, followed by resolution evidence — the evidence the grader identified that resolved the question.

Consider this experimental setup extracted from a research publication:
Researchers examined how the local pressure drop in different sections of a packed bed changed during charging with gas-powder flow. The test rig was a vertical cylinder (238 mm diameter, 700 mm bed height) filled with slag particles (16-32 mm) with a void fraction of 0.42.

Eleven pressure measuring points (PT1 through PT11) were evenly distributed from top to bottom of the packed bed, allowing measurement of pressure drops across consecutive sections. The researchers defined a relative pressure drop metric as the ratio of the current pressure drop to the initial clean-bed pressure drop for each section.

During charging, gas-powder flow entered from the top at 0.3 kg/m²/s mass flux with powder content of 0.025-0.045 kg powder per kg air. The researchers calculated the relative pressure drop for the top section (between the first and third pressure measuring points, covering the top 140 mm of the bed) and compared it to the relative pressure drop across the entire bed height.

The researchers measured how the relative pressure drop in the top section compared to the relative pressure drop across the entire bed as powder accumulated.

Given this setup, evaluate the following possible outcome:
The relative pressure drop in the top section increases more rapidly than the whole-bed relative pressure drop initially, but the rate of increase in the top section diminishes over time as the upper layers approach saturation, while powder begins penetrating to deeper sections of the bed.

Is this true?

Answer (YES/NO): NO